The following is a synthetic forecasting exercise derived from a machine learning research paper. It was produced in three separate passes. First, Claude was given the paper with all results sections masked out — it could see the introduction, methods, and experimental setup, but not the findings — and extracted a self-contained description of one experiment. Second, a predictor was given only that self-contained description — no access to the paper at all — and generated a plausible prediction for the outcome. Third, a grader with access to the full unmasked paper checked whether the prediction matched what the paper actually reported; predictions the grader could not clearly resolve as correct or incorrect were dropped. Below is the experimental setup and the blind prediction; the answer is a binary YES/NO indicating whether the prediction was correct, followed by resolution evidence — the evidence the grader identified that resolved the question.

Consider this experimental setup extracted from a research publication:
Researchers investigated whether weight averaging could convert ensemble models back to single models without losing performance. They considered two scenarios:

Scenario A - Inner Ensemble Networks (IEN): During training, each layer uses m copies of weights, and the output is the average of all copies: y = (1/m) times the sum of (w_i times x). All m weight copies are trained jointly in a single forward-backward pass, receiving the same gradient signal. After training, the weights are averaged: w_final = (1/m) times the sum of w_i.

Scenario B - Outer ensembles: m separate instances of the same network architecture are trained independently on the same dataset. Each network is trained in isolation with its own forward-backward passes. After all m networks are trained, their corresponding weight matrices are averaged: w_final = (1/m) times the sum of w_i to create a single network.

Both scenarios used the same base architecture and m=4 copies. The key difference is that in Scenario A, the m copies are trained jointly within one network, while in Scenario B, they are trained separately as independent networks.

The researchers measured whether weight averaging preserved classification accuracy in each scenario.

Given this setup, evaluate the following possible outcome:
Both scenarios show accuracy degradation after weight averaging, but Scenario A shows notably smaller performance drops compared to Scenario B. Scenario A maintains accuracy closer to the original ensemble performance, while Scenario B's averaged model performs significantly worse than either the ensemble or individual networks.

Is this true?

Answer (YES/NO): NO